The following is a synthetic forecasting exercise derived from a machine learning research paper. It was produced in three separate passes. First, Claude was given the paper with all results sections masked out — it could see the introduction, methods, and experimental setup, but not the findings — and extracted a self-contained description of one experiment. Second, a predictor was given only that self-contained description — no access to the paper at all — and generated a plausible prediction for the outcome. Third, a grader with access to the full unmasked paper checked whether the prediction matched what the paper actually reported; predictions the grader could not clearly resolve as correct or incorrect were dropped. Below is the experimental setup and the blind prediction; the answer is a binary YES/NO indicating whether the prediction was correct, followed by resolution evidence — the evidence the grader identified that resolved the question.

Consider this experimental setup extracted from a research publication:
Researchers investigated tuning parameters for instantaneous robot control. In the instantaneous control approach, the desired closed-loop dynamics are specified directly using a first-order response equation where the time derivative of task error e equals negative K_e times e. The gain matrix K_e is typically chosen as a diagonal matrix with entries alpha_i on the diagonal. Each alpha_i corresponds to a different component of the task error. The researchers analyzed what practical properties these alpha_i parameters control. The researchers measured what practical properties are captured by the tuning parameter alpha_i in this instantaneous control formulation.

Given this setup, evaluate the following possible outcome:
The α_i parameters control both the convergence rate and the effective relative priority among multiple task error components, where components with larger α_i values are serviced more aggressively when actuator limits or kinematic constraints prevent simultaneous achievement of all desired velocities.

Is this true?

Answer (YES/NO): NO